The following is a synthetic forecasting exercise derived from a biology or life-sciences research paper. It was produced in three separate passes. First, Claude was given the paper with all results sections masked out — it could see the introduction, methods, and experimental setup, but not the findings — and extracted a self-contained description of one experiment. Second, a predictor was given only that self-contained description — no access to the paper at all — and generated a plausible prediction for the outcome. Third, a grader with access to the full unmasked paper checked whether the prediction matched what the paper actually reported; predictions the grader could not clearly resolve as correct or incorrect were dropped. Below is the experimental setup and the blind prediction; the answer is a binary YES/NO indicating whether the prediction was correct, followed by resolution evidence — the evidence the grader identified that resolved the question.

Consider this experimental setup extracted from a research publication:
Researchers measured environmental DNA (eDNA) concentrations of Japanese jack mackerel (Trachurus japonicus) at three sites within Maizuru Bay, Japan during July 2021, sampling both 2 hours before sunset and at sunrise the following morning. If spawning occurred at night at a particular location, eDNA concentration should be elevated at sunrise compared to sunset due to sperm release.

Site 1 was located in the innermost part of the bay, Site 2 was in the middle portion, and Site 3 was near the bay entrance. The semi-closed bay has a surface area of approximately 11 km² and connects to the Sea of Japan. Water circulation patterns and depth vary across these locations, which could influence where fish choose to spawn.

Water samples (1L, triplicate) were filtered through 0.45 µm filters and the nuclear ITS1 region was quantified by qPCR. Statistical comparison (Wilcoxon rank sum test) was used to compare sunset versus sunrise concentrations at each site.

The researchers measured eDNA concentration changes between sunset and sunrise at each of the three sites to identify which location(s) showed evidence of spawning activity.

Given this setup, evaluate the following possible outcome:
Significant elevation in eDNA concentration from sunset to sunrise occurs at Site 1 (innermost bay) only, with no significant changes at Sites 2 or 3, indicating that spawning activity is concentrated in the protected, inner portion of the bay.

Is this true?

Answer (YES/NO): NO